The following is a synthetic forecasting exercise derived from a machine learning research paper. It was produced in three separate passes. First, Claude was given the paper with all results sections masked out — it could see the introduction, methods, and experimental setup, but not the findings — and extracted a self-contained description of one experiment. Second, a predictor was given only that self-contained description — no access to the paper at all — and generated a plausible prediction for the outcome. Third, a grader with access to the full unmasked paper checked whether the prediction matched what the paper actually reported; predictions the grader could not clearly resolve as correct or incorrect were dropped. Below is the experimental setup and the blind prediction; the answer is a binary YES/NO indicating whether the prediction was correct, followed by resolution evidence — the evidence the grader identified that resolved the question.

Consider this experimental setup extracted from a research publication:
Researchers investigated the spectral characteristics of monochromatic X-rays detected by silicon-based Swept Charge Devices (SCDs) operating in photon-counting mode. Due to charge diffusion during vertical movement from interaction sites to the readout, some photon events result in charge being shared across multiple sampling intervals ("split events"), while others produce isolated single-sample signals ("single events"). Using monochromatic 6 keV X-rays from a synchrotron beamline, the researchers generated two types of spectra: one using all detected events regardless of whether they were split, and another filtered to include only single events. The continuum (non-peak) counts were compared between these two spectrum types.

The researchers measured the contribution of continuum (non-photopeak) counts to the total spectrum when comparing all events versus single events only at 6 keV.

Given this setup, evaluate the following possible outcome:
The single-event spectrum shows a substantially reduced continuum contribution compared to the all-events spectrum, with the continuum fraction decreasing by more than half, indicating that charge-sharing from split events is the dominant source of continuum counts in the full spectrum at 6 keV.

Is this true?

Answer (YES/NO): YES